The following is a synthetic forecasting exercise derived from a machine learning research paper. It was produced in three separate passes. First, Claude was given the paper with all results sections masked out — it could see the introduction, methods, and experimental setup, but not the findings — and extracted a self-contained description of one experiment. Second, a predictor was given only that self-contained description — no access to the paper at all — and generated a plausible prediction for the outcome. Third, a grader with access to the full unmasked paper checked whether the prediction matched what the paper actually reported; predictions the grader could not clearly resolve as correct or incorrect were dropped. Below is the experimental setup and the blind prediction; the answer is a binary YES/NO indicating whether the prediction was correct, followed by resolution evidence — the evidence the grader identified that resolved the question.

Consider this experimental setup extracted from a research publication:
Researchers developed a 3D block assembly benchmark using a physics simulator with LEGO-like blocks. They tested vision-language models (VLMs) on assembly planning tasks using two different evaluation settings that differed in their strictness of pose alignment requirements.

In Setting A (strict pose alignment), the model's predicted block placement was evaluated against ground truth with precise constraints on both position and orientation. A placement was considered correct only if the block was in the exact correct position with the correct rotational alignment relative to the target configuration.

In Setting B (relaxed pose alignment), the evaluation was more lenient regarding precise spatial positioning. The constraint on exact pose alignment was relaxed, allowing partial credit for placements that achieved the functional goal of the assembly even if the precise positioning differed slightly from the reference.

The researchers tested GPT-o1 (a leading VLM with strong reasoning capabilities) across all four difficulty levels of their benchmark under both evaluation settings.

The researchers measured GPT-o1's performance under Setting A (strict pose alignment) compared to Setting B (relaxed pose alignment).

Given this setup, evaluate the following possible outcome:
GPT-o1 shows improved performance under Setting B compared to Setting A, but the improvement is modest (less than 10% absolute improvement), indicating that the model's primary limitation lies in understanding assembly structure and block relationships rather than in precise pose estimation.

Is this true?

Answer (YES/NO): NO